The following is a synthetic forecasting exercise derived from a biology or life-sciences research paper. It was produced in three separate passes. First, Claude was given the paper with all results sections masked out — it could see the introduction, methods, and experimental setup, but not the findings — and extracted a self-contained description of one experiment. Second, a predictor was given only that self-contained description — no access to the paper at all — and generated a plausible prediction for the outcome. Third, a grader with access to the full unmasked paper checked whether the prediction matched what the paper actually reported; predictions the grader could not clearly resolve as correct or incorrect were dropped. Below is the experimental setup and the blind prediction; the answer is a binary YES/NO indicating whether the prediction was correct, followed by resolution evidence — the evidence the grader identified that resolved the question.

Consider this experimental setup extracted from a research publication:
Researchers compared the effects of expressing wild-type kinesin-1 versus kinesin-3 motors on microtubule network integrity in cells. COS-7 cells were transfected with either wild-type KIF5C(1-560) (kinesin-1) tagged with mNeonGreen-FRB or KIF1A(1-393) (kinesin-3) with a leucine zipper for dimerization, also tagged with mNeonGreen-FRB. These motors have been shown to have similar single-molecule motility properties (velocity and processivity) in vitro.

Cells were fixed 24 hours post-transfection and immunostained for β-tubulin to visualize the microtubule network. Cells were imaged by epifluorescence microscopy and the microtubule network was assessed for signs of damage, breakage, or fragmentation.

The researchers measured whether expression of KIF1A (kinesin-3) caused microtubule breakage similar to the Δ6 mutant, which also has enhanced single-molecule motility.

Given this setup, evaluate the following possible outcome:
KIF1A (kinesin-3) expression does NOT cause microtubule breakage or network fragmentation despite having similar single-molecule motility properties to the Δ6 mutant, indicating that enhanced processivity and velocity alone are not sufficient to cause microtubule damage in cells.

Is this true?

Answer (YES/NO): YES